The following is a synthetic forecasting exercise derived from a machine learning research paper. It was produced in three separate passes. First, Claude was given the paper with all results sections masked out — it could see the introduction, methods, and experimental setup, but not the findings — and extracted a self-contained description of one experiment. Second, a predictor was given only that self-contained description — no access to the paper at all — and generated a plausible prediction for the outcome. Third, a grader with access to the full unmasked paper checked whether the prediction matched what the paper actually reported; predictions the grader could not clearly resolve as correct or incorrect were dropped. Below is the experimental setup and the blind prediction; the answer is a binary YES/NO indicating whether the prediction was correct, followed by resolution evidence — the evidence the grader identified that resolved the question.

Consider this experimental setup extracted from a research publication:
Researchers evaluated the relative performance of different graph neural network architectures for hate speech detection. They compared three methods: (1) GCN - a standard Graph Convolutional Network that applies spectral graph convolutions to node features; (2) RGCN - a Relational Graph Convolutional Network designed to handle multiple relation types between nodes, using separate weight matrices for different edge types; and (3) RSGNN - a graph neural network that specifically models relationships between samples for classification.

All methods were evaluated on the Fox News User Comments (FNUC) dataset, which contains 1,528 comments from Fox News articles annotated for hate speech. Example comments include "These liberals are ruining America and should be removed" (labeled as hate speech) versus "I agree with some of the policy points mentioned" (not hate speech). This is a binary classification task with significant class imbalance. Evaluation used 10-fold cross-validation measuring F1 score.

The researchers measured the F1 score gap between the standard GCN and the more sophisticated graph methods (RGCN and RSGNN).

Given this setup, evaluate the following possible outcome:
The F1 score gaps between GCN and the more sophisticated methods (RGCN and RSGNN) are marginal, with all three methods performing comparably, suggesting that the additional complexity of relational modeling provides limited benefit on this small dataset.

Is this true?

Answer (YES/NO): NO